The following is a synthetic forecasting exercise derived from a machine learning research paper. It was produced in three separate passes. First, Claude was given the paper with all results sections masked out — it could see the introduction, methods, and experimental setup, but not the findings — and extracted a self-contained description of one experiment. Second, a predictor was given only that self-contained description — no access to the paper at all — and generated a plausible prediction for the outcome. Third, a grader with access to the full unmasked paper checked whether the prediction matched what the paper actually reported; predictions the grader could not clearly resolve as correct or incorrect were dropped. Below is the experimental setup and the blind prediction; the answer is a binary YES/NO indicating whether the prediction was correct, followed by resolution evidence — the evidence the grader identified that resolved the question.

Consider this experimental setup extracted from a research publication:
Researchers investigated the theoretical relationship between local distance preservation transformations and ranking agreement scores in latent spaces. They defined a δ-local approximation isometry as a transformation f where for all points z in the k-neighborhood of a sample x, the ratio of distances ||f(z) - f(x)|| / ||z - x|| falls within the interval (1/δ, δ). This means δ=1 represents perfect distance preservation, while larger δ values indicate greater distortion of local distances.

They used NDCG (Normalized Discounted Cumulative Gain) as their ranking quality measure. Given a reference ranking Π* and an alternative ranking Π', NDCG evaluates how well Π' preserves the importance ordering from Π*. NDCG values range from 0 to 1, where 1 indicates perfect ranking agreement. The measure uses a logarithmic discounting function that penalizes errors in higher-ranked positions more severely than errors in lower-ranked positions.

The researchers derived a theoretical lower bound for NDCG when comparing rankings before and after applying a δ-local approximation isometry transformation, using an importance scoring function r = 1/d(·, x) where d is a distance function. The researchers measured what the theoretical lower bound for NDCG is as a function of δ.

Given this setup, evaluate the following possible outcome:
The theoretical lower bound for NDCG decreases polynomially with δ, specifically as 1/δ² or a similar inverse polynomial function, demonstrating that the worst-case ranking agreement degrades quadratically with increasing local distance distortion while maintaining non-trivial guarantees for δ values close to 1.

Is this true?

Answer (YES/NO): YES